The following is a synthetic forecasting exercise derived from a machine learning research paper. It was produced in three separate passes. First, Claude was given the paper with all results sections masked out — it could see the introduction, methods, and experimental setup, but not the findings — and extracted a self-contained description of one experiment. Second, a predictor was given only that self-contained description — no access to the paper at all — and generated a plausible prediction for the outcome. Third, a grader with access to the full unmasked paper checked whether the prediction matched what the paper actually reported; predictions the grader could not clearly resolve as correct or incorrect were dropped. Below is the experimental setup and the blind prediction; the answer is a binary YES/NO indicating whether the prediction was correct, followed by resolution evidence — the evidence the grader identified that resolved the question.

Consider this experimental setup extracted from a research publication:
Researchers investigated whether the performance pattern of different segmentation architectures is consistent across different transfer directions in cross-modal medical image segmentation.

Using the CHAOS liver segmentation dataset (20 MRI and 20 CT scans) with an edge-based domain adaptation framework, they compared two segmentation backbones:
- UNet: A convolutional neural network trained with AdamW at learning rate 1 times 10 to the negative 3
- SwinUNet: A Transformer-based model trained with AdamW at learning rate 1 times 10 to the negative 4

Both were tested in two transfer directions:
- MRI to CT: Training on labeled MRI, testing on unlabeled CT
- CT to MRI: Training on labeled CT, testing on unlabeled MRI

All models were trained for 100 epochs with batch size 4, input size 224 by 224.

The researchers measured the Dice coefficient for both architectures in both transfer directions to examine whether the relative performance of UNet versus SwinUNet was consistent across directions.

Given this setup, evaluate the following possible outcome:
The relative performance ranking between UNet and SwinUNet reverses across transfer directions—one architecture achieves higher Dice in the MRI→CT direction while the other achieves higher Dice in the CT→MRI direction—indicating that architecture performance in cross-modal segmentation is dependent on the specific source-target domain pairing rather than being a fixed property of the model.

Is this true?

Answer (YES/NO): YES